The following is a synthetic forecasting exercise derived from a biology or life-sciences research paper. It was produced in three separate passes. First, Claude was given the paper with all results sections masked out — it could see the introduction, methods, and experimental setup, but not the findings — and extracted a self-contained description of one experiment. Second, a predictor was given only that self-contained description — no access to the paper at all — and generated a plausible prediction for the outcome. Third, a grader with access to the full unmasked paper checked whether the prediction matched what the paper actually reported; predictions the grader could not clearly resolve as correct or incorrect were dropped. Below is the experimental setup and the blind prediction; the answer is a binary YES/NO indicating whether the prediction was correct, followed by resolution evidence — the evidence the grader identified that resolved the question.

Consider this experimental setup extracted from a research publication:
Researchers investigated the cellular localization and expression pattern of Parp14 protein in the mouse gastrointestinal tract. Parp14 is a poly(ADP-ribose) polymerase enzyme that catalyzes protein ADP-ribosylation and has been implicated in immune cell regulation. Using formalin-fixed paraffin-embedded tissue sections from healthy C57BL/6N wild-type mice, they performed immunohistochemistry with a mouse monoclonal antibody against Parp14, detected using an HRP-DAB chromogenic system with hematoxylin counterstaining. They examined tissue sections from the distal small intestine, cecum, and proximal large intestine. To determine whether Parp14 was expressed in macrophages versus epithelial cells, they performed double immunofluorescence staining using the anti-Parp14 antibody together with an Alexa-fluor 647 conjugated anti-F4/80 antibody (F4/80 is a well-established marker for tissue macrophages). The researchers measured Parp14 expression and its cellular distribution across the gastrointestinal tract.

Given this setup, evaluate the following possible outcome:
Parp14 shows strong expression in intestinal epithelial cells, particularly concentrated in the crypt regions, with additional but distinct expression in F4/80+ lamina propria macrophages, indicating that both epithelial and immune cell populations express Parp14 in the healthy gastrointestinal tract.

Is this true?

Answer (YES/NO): NO